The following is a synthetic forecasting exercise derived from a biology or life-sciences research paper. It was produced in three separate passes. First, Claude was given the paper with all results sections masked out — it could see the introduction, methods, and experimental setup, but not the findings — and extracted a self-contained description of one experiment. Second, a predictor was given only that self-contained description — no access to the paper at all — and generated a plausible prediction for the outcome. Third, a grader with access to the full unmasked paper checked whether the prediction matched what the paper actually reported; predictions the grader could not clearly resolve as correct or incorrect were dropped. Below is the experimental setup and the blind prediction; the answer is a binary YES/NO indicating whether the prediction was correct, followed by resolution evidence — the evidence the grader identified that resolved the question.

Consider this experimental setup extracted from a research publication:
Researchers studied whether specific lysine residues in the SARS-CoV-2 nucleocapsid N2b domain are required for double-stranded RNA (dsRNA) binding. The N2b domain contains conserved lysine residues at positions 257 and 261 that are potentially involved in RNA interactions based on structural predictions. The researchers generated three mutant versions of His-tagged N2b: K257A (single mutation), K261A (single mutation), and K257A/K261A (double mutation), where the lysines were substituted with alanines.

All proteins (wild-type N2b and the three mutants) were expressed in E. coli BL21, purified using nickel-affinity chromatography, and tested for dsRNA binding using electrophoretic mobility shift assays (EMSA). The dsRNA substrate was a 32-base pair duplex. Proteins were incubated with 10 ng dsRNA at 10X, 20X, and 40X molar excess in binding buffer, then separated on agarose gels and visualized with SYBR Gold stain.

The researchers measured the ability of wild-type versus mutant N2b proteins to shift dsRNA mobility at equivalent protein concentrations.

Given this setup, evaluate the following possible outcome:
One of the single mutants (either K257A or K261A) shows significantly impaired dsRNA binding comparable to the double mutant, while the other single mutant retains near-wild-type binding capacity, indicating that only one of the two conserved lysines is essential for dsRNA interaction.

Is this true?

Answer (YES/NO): NO